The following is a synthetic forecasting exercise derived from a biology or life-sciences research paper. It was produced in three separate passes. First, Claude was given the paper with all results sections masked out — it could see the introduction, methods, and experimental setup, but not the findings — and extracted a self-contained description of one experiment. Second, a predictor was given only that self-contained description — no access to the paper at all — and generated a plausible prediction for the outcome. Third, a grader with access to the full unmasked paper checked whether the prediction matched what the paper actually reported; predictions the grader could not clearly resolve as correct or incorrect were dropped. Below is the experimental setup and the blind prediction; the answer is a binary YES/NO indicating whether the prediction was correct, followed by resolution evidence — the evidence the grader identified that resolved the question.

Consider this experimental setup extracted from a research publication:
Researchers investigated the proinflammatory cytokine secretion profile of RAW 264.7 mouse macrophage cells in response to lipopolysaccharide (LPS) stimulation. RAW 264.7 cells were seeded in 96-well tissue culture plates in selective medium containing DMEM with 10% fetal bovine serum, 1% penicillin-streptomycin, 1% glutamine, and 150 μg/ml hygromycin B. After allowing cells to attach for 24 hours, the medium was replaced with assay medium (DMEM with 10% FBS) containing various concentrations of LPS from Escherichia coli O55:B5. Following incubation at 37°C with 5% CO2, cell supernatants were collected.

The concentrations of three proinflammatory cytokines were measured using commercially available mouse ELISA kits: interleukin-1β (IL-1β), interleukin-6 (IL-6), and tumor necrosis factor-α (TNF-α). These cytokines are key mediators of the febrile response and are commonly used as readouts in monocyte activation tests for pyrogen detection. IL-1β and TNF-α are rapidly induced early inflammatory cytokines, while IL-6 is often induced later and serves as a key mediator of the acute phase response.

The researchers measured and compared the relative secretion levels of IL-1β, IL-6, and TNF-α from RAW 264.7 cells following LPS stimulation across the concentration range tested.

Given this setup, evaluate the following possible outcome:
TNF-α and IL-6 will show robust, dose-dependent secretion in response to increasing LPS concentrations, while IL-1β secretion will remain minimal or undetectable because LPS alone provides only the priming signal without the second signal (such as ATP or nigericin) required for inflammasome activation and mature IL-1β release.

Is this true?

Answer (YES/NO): NO